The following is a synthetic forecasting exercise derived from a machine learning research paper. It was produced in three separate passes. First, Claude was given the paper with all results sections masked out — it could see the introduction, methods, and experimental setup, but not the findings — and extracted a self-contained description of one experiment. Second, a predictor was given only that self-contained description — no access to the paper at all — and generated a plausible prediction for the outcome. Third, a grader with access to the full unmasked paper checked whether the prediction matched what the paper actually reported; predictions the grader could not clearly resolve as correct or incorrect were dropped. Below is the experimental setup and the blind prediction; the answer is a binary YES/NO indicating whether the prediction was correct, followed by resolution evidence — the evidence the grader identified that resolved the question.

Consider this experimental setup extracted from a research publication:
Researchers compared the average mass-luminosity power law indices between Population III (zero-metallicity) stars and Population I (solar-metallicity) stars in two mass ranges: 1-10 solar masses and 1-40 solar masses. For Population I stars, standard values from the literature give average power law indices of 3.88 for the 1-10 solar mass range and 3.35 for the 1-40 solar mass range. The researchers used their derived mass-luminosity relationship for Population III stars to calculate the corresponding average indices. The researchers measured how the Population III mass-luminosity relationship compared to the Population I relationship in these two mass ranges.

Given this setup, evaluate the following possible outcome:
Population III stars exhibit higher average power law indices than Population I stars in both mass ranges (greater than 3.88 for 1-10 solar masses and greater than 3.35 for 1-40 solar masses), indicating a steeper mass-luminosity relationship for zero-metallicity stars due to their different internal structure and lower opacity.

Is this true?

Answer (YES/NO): NO